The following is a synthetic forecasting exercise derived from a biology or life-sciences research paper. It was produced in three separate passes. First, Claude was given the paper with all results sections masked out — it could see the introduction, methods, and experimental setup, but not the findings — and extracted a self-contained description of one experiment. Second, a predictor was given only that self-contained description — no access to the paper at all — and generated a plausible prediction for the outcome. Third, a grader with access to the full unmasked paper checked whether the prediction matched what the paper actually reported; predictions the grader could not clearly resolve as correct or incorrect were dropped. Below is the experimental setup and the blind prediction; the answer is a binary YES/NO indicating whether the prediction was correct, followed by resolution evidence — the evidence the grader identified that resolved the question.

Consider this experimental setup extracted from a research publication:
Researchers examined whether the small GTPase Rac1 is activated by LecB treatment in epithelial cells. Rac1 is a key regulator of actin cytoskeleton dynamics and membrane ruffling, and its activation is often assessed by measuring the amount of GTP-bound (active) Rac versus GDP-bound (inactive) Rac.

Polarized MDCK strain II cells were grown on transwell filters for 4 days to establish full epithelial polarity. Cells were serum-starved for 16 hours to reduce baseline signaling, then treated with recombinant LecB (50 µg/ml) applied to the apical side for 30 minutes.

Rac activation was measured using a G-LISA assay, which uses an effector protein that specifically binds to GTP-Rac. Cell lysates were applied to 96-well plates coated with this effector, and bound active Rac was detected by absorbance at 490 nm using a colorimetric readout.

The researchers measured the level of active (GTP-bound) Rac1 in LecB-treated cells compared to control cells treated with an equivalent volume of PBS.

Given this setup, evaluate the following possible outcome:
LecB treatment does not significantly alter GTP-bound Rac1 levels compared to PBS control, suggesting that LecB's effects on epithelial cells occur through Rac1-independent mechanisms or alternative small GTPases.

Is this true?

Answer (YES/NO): NO